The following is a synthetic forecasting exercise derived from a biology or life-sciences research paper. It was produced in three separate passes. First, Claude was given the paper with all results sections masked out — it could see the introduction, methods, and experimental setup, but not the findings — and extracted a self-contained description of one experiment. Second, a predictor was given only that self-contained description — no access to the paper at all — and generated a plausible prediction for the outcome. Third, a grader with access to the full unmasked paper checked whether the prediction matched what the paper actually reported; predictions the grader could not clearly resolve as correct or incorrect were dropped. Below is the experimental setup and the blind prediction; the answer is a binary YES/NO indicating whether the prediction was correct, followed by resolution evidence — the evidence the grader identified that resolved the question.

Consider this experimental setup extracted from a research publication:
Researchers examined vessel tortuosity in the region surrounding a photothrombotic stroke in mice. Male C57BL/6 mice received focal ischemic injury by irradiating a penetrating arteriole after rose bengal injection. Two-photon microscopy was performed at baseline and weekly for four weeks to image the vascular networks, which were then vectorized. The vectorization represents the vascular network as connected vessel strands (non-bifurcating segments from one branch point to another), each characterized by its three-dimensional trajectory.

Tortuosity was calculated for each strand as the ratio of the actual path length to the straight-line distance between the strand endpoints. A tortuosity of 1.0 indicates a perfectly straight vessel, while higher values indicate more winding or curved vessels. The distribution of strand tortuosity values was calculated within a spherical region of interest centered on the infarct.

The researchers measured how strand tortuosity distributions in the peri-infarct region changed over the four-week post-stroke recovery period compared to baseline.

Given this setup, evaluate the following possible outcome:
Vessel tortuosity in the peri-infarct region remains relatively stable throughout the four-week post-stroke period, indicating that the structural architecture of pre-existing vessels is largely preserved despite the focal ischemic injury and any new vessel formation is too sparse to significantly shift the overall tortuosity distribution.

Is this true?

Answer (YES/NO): YES